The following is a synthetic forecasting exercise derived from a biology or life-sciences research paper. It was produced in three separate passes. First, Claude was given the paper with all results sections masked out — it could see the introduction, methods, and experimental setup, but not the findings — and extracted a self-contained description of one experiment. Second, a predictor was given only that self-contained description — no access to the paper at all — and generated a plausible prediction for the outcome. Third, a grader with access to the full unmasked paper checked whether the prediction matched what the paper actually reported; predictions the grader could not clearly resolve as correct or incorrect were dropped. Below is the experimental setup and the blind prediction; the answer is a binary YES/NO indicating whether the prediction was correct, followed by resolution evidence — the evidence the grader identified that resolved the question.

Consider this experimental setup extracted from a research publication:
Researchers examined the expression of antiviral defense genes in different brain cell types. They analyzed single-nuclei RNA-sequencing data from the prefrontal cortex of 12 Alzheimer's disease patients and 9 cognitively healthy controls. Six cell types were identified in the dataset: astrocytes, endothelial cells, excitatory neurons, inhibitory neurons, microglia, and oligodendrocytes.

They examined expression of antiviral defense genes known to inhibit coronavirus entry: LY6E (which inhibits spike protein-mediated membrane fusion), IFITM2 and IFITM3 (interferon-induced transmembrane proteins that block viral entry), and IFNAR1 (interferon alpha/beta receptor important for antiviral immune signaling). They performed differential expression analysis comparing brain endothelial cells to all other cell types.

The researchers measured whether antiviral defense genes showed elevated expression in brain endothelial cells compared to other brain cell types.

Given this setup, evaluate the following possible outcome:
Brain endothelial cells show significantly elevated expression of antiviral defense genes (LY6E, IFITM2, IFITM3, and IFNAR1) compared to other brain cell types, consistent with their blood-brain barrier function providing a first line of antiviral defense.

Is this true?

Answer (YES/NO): YES